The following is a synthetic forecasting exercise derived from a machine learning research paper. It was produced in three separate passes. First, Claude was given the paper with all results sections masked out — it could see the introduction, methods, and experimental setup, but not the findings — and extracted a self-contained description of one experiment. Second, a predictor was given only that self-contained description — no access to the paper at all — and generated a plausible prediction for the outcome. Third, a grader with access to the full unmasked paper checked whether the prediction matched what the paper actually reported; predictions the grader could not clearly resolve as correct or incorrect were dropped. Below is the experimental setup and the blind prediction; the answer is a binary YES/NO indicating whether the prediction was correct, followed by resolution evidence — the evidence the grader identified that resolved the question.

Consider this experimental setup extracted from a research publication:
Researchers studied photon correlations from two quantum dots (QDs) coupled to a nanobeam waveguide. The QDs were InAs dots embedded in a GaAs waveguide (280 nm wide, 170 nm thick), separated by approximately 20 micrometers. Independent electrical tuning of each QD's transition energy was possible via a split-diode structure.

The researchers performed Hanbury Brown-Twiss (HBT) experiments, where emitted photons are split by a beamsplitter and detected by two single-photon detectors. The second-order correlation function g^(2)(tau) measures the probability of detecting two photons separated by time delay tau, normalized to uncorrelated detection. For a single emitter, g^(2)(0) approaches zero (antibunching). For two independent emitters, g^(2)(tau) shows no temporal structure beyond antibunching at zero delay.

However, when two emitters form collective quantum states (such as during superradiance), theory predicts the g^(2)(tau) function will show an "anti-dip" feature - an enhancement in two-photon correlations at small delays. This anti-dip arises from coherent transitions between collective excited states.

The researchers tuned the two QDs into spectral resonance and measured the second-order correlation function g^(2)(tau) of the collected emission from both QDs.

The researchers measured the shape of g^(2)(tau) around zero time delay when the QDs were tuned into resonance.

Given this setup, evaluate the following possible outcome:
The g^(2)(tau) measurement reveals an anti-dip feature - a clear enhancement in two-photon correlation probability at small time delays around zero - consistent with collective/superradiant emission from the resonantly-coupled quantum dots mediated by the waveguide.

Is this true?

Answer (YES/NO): YES